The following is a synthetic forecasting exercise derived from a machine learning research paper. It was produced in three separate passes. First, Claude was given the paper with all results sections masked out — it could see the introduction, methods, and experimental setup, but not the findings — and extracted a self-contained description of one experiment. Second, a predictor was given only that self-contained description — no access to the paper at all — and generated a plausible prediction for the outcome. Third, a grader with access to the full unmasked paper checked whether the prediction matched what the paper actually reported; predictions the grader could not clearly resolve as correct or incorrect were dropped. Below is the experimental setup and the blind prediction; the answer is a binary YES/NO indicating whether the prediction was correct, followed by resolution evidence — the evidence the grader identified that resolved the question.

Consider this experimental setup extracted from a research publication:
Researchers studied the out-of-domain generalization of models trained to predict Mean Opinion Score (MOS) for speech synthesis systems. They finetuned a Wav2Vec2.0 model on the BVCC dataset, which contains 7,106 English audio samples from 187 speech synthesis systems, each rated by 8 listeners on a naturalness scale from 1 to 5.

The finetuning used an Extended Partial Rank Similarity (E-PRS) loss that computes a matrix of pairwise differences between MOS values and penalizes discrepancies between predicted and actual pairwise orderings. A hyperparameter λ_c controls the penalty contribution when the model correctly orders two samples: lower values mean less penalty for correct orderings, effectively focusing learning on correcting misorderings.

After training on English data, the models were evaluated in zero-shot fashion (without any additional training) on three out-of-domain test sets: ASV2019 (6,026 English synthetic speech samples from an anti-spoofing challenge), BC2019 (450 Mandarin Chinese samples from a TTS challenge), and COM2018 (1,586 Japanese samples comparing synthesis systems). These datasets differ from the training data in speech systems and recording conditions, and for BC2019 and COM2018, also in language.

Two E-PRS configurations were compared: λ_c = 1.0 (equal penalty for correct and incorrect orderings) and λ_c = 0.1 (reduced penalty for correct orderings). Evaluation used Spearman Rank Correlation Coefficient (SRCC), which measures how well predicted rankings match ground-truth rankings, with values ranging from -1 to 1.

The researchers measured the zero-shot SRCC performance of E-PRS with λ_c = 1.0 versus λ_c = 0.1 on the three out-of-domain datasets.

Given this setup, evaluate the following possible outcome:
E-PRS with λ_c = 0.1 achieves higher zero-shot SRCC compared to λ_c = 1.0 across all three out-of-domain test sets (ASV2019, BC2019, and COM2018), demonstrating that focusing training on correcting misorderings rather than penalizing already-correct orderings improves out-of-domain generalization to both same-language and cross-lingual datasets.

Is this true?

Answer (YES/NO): YES